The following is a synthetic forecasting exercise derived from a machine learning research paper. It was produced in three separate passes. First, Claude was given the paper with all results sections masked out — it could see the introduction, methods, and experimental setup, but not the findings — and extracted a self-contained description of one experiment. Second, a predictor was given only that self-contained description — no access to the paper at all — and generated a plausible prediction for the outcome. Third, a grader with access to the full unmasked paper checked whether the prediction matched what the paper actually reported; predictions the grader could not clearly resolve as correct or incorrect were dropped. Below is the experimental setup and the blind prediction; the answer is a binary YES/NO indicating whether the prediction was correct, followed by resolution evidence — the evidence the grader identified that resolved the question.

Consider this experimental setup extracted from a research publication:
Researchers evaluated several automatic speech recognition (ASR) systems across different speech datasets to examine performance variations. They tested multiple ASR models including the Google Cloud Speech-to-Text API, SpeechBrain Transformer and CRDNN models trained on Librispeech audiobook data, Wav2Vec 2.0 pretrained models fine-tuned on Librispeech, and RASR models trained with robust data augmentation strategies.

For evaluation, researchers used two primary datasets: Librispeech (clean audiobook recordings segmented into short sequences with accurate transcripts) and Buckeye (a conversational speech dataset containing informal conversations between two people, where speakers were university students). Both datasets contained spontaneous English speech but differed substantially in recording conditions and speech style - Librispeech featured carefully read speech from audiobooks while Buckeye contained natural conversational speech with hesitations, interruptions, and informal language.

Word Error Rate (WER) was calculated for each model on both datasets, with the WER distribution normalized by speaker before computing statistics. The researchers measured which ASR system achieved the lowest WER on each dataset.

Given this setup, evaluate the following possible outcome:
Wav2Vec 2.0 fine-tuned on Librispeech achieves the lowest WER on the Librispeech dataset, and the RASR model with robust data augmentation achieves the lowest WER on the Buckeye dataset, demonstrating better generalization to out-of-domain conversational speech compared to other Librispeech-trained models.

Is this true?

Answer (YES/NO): NO